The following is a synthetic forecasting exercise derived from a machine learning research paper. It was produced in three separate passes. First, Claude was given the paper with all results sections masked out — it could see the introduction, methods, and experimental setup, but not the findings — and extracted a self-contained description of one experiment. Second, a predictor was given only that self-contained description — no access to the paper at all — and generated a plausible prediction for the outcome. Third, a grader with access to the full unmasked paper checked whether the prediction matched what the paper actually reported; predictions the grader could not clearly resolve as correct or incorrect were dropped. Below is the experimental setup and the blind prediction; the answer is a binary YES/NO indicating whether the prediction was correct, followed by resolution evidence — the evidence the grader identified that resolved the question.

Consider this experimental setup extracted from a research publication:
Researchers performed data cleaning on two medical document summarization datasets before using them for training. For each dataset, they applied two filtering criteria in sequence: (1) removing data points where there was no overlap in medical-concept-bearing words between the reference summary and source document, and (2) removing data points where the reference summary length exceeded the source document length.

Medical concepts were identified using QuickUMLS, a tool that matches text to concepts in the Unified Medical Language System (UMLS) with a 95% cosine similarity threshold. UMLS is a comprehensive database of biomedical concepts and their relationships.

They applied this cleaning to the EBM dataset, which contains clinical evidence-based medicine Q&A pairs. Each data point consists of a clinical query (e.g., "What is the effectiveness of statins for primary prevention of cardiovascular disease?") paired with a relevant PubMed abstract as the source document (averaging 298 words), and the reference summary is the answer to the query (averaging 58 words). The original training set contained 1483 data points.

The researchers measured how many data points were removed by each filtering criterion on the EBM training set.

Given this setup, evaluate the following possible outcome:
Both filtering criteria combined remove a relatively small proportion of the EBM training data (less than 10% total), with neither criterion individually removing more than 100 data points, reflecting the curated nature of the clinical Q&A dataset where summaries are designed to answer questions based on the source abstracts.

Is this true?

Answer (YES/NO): YES